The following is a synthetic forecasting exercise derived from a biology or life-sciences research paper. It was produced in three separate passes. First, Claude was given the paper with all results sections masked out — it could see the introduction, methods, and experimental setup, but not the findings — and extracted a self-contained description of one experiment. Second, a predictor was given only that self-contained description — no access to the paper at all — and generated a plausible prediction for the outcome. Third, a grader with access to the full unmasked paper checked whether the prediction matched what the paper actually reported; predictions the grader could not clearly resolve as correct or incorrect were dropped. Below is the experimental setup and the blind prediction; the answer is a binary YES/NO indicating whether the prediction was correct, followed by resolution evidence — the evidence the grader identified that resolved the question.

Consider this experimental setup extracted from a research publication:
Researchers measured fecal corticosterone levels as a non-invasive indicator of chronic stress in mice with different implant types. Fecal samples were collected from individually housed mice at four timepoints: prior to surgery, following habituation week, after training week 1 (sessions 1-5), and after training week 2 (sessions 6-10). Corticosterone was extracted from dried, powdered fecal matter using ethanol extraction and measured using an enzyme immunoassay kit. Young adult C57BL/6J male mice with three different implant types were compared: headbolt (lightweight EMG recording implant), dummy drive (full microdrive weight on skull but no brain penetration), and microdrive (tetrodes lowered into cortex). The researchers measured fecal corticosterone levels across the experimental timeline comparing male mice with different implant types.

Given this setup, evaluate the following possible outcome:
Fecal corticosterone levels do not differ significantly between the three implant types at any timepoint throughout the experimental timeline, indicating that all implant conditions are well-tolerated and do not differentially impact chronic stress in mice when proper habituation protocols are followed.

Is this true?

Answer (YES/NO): YES